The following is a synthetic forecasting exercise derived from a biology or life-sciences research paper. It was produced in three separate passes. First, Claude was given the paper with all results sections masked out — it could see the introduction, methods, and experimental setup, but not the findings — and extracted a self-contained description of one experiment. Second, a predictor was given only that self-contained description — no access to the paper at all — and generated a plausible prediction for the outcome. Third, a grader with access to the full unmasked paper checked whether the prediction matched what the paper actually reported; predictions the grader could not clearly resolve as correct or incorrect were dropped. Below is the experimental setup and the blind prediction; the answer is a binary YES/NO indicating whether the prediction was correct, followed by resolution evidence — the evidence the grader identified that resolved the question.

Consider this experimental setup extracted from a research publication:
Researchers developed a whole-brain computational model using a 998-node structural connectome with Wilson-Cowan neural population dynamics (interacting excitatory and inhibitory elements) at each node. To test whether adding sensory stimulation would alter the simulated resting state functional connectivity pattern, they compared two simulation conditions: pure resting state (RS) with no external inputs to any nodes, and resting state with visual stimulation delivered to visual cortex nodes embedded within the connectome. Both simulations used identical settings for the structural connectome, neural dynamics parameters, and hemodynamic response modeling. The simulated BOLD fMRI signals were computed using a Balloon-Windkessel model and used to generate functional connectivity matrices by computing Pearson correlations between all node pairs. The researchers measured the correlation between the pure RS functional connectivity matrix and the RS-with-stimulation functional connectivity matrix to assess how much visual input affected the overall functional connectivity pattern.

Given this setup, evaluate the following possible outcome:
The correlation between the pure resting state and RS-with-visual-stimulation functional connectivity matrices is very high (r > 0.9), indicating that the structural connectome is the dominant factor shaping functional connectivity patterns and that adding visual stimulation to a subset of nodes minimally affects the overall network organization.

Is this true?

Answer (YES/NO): NO